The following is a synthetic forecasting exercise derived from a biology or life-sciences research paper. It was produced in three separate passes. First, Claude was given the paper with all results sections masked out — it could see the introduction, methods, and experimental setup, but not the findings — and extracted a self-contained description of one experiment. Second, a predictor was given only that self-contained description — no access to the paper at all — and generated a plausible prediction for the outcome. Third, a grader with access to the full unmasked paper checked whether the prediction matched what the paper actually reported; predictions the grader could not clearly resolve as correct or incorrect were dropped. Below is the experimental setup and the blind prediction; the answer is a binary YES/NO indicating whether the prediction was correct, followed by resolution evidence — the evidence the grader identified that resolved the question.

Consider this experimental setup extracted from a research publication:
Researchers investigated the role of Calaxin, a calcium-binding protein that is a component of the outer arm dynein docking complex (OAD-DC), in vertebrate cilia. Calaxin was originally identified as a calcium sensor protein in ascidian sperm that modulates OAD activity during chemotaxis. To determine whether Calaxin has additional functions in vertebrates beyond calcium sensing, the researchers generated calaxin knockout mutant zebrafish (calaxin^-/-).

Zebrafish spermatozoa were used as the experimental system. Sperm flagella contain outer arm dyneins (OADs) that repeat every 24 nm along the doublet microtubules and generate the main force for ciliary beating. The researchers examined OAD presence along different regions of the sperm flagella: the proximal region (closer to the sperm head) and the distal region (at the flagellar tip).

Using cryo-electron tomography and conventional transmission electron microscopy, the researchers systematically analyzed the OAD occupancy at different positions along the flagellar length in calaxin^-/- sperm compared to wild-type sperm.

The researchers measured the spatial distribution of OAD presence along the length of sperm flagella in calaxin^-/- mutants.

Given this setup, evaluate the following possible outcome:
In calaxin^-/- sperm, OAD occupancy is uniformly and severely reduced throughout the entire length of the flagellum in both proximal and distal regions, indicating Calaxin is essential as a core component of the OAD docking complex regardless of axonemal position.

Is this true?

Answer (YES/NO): NO